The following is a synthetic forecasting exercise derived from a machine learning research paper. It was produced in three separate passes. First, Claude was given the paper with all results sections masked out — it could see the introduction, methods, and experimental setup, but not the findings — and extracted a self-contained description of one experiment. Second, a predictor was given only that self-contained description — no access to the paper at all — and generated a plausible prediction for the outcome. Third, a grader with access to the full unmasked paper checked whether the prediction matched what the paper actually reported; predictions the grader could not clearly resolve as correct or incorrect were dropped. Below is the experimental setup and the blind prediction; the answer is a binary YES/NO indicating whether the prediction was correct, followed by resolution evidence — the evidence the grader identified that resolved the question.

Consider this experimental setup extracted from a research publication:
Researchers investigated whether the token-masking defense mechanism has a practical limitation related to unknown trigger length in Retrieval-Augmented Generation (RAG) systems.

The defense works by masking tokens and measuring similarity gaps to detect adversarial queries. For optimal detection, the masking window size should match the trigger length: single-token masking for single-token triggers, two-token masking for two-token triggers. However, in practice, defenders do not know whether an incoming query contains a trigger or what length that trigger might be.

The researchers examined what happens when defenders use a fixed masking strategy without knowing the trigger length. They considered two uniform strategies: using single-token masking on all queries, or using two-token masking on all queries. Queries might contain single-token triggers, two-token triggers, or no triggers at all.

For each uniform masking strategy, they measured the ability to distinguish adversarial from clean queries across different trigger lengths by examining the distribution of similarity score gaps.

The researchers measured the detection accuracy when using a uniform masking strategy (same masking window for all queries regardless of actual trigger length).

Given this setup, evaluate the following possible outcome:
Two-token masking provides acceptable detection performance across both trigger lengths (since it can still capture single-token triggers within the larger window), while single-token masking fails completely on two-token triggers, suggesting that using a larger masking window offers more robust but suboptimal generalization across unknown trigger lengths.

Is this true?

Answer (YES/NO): NO